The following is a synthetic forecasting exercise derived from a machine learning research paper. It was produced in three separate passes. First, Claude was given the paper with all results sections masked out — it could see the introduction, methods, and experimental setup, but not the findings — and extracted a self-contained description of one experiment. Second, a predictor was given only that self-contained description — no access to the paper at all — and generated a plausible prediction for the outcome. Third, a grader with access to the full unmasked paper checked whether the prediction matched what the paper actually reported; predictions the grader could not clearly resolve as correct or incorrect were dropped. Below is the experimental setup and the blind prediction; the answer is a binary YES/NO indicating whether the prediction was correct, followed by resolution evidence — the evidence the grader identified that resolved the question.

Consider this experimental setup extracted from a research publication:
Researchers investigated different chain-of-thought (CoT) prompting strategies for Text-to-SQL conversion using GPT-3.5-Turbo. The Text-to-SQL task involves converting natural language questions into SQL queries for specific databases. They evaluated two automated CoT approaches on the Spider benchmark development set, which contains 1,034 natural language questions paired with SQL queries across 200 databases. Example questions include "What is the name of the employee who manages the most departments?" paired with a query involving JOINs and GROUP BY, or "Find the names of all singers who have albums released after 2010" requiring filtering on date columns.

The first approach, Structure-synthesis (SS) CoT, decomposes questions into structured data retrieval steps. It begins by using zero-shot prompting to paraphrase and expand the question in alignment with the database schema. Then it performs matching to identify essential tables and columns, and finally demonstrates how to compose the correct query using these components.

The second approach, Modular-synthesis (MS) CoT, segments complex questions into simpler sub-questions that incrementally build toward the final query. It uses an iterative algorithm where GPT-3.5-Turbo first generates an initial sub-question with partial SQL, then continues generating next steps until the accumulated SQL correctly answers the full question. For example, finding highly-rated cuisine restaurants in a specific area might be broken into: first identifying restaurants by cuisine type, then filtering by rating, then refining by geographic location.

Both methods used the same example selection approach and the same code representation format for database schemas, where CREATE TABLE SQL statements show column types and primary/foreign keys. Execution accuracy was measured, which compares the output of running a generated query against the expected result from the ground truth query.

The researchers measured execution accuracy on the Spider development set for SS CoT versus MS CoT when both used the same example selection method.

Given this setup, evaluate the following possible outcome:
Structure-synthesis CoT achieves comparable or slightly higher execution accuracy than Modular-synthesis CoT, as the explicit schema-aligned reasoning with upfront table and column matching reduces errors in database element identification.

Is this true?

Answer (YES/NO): NO